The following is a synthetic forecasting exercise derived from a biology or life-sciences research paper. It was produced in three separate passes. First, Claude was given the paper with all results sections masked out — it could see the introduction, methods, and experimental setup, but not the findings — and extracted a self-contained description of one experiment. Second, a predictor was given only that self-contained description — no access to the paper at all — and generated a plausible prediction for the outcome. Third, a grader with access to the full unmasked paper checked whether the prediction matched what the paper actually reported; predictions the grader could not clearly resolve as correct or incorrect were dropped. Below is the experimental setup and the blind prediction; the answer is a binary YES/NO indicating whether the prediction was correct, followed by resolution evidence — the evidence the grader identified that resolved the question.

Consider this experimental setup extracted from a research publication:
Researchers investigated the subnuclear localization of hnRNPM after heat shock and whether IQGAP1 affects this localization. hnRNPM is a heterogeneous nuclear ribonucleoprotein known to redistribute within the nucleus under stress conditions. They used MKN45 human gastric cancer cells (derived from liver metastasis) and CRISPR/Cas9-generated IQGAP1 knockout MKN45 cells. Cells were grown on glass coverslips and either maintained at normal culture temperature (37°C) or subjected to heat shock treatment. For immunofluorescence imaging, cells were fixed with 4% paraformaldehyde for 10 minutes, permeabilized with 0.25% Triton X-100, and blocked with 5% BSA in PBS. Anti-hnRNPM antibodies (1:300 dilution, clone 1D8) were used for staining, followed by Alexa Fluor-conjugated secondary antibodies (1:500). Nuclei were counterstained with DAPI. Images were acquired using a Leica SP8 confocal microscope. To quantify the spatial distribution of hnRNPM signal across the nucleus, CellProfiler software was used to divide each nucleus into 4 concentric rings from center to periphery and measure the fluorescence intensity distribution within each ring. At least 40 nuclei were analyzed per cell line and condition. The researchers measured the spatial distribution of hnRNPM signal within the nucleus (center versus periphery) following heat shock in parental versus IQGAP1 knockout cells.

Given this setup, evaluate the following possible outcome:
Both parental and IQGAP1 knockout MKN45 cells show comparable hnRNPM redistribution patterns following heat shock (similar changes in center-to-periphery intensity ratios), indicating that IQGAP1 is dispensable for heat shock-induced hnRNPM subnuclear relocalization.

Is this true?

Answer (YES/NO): NO